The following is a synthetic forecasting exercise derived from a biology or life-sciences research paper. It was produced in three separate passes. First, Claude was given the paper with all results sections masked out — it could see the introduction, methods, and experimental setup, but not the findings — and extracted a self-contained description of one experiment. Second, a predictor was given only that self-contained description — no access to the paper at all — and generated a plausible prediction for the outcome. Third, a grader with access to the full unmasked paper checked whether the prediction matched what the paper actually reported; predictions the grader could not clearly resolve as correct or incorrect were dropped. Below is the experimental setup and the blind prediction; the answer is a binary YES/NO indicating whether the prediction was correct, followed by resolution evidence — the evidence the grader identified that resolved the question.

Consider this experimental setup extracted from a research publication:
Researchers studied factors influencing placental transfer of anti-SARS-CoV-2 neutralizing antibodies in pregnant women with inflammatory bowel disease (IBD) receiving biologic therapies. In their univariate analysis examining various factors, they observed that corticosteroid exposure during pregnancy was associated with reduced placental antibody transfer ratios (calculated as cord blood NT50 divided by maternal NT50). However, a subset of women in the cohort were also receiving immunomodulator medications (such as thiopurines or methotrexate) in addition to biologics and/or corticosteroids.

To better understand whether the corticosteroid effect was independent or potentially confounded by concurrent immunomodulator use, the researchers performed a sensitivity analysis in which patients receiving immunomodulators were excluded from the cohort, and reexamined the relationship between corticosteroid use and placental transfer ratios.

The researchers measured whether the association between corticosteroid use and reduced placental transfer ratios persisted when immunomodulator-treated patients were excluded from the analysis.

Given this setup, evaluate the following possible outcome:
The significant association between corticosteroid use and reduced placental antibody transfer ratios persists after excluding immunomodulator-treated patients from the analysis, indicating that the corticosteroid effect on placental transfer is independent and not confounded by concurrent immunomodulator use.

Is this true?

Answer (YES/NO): NO